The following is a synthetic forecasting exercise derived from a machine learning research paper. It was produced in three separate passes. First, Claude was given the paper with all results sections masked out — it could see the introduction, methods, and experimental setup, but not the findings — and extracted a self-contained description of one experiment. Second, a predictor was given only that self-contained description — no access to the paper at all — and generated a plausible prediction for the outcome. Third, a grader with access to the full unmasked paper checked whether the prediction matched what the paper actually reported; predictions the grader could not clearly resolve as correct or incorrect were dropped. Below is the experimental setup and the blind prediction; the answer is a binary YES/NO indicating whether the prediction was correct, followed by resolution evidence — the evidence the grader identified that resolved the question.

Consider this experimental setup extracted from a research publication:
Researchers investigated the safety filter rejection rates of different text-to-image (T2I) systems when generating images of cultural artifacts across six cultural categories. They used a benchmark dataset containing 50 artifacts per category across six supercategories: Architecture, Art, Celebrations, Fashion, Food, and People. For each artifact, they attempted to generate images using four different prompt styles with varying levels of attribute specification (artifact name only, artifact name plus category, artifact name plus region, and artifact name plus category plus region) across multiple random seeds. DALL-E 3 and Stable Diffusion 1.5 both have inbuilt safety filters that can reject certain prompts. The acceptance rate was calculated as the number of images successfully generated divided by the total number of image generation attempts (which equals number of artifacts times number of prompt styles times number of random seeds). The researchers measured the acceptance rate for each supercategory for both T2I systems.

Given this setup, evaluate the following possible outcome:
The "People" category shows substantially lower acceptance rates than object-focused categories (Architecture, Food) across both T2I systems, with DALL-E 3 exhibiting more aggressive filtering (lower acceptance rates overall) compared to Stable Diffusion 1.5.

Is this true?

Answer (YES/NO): NO